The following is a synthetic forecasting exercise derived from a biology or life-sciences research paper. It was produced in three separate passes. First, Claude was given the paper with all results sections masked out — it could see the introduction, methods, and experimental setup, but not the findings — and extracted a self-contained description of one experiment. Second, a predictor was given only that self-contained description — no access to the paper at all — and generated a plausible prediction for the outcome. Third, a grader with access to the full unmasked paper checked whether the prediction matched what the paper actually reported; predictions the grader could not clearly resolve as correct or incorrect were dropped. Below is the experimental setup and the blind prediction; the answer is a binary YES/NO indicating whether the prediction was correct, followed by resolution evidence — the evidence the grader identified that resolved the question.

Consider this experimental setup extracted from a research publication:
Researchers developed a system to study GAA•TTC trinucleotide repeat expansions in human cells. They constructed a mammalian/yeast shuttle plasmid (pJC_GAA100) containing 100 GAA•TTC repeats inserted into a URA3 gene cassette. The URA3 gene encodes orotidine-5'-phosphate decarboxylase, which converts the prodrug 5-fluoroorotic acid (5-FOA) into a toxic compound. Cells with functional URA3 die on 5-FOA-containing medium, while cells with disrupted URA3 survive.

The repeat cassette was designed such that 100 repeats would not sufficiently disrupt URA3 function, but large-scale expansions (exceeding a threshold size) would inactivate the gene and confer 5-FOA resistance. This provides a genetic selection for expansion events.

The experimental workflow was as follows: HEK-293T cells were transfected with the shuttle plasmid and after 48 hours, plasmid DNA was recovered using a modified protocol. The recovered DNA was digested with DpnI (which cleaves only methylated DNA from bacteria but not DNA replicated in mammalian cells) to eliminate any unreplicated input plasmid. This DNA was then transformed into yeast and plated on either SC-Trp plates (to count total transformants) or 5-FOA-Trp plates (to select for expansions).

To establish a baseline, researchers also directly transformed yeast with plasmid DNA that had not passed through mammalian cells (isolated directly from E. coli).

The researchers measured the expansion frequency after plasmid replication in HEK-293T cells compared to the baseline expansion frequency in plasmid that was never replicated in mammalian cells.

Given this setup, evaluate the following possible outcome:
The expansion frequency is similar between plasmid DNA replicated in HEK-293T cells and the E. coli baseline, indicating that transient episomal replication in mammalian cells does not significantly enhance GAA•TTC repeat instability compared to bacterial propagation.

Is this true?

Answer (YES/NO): NO